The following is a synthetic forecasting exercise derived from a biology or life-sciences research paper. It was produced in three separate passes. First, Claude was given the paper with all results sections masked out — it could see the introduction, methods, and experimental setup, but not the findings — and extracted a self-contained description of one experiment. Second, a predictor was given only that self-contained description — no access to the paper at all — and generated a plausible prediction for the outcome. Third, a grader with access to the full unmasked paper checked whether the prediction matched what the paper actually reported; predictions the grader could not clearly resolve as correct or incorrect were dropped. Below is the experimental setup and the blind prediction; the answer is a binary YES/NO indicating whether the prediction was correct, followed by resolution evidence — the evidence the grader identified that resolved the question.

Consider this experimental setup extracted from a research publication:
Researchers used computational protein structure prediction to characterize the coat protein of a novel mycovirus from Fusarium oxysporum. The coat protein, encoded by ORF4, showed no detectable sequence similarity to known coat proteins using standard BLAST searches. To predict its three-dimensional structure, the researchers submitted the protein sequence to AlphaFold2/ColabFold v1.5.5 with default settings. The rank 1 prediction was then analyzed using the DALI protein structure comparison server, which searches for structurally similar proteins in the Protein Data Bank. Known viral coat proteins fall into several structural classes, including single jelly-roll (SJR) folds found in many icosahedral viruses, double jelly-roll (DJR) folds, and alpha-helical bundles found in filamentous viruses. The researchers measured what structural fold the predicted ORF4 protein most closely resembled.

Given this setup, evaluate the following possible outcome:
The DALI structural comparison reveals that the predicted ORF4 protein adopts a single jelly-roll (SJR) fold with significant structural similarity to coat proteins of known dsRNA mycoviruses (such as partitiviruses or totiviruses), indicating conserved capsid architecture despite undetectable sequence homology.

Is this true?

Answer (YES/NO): NO